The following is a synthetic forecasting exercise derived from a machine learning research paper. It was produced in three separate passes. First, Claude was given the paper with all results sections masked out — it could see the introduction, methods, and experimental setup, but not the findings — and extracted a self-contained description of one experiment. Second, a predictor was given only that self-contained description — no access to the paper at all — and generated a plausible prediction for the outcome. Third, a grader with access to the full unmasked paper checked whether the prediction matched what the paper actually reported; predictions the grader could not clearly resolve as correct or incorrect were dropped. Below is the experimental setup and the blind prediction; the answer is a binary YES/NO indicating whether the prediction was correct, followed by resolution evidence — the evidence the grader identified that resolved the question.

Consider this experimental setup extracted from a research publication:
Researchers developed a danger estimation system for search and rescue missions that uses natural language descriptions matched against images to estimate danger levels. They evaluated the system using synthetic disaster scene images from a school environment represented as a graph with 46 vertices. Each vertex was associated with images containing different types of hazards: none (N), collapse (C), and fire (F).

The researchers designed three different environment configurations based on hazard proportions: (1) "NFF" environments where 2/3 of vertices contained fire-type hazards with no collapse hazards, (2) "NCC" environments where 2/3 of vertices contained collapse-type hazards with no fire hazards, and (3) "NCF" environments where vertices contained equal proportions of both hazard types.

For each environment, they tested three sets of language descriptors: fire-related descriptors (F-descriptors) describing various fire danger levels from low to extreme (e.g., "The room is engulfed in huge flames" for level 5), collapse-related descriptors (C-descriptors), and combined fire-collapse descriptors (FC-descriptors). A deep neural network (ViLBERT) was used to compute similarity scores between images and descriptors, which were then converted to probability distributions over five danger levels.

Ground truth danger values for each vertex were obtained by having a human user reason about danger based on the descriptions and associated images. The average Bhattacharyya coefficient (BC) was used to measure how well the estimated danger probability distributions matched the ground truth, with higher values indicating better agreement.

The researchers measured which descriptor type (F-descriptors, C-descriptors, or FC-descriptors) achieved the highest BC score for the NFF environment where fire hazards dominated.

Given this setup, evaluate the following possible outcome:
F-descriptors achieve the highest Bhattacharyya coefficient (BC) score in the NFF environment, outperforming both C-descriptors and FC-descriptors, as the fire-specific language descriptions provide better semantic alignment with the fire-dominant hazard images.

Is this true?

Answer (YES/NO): YES